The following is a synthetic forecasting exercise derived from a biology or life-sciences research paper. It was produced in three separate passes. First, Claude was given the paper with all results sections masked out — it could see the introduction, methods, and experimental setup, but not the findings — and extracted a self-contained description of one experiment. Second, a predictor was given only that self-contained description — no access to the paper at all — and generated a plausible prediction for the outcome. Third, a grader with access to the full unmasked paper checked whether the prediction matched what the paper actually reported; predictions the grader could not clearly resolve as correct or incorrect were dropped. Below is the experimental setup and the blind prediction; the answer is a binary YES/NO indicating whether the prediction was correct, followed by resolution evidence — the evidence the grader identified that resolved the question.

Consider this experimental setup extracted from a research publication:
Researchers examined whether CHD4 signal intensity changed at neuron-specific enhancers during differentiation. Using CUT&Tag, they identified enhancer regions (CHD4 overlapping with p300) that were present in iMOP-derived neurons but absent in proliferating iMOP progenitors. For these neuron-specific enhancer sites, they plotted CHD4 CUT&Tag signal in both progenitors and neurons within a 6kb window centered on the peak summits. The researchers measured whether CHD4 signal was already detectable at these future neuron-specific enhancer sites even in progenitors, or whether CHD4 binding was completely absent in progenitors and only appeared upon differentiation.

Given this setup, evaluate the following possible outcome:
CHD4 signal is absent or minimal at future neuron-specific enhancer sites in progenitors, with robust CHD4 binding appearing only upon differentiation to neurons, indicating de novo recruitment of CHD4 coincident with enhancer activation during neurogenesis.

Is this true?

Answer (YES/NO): NO